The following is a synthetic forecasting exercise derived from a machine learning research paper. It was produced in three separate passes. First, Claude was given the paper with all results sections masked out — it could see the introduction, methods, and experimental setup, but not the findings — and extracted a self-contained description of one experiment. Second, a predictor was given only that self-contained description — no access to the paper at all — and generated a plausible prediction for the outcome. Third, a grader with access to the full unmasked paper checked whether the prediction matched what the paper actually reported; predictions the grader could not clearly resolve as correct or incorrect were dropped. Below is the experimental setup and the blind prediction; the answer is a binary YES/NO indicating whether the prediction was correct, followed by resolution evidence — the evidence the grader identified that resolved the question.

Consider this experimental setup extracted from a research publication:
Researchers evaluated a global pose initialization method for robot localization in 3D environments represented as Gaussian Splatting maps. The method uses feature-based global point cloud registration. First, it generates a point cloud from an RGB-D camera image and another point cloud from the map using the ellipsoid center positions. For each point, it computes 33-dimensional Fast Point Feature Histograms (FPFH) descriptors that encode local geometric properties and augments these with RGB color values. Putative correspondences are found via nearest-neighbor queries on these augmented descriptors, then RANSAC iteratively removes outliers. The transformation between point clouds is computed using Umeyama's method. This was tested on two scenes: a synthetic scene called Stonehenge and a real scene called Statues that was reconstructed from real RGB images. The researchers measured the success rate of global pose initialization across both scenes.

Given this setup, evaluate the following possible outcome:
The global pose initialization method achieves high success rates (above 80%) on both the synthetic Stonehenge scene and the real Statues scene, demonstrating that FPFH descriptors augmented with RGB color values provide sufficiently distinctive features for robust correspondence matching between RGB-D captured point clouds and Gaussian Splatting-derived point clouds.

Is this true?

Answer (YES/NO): NO